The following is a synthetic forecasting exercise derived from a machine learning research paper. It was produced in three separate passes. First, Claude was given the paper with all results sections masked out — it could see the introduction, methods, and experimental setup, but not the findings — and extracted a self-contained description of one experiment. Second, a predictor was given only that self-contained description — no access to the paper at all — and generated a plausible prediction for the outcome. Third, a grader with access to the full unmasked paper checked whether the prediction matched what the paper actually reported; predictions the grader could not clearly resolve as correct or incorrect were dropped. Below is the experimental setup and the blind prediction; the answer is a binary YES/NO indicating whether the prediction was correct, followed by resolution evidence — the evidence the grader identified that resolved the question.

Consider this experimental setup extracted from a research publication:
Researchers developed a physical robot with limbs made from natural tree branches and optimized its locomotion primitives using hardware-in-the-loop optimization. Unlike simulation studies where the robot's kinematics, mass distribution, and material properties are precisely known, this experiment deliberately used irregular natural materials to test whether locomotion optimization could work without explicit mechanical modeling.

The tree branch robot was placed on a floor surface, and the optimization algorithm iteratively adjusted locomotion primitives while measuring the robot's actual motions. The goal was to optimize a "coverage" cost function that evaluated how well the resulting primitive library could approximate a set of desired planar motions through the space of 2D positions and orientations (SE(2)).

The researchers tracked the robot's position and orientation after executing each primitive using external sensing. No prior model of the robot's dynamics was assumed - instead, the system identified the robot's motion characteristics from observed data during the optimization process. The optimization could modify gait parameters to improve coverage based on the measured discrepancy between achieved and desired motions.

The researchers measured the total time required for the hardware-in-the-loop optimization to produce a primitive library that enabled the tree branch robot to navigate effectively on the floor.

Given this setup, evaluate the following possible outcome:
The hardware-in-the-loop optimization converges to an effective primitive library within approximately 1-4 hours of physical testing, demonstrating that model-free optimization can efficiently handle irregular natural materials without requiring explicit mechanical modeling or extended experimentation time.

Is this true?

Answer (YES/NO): NO